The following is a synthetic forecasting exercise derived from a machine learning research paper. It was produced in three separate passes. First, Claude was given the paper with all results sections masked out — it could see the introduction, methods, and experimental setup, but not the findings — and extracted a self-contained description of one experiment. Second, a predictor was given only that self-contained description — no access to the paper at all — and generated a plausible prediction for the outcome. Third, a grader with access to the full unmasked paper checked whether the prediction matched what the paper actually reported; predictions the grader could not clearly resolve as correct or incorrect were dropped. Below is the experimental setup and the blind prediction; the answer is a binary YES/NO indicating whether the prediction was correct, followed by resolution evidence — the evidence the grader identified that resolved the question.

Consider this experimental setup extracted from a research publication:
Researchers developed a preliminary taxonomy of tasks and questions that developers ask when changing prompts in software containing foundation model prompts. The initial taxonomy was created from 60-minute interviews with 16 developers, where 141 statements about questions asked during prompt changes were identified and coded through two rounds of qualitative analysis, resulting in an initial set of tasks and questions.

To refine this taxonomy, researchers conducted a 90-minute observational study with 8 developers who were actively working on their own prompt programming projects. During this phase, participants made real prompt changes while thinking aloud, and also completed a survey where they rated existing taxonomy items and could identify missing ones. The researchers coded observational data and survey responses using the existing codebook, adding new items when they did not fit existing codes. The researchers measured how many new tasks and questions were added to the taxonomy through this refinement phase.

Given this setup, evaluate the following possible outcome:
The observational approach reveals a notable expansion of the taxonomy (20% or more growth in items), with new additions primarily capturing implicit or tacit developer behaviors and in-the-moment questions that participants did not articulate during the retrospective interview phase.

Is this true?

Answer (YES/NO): NO